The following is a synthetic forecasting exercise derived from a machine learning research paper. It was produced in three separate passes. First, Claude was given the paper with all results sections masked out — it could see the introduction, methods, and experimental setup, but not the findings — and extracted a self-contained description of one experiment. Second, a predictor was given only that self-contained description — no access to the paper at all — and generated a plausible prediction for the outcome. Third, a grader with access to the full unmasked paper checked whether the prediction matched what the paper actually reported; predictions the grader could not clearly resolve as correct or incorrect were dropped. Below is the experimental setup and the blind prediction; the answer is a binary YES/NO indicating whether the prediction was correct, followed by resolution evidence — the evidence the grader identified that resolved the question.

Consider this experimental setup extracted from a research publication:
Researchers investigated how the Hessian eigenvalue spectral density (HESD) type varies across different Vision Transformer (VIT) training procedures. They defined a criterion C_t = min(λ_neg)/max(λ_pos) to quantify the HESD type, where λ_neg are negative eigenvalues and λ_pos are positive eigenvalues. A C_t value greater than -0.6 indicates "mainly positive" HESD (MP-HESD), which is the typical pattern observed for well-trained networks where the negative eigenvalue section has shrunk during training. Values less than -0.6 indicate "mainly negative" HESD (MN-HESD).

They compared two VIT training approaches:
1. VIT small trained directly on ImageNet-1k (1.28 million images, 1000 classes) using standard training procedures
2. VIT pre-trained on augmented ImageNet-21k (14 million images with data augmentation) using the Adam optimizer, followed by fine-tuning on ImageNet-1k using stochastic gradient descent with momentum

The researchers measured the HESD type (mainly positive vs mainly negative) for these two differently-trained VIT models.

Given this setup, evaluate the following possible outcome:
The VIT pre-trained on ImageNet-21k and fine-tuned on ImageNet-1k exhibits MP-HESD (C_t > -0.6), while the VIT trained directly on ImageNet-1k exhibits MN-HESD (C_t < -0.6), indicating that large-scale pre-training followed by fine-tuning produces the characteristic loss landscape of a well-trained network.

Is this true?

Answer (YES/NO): NO